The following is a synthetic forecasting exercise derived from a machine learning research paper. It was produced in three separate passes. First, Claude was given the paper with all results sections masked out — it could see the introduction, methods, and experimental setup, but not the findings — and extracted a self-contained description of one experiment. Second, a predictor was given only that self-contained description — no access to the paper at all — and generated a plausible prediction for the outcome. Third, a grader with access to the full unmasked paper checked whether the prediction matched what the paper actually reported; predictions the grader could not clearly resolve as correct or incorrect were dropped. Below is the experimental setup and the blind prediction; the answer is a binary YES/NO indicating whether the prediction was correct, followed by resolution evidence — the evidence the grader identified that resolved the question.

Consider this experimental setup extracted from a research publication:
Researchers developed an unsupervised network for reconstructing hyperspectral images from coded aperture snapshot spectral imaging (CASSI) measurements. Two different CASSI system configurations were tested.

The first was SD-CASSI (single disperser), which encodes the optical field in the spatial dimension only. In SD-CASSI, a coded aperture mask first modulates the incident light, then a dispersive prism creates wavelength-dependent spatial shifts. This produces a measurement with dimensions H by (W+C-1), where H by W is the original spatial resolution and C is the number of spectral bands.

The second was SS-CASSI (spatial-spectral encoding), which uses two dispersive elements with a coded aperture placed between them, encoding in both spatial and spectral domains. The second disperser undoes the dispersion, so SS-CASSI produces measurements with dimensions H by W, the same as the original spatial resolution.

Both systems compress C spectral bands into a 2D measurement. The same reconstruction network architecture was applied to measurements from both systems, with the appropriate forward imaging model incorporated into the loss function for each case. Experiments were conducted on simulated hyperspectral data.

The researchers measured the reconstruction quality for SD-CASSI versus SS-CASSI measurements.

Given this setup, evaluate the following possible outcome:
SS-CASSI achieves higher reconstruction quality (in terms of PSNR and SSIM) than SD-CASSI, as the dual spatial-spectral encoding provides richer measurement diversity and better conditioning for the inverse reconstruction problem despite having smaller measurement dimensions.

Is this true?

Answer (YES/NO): YES